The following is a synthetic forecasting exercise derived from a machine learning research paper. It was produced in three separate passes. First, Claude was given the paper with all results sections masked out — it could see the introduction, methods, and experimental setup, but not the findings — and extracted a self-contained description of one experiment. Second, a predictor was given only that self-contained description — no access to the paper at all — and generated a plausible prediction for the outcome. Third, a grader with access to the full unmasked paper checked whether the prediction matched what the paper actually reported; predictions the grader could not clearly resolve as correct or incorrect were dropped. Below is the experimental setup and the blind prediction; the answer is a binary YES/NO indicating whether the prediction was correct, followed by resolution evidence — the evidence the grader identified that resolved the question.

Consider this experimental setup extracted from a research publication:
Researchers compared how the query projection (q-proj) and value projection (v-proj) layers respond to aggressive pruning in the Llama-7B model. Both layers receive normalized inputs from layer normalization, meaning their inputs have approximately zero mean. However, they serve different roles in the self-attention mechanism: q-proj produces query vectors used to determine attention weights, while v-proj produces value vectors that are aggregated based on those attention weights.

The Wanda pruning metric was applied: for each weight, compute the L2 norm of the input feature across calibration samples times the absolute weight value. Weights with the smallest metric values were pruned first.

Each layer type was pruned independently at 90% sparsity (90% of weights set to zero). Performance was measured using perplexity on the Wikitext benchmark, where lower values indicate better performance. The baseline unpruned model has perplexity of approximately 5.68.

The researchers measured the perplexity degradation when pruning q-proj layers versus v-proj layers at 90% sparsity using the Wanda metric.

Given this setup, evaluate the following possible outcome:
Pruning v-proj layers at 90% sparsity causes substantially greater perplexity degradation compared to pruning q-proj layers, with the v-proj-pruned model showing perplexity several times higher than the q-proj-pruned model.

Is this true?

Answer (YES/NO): NO